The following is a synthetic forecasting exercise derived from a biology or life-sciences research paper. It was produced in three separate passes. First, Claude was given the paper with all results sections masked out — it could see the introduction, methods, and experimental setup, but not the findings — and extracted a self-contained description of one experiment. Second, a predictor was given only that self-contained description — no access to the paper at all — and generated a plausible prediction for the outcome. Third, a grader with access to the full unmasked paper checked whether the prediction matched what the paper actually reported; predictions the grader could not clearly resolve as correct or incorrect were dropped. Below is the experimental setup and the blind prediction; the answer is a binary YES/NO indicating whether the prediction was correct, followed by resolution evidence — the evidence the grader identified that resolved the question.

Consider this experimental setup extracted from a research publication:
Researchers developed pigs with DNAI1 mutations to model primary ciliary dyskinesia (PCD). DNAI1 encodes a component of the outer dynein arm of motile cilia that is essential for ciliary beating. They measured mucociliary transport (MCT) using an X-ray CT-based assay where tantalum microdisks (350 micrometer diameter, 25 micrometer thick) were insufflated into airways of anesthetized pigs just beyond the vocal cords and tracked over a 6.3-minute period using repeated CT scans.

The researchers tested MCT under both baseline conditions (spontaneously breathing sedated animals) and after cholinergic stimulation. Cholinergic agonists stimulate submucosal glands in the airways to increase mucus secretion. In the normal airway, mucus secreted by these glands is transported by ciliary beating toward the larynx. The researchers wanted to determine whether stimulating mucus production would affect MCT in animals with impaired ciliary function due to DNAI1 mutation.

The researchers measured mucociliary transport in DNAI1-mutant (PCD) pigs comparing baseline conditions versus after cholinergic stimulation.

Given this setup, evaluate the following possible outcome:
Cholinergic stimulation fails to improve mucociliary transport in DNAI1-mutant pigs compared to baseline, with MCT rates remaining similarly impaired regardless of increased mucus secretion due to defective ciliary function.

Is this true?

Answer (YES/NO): YES